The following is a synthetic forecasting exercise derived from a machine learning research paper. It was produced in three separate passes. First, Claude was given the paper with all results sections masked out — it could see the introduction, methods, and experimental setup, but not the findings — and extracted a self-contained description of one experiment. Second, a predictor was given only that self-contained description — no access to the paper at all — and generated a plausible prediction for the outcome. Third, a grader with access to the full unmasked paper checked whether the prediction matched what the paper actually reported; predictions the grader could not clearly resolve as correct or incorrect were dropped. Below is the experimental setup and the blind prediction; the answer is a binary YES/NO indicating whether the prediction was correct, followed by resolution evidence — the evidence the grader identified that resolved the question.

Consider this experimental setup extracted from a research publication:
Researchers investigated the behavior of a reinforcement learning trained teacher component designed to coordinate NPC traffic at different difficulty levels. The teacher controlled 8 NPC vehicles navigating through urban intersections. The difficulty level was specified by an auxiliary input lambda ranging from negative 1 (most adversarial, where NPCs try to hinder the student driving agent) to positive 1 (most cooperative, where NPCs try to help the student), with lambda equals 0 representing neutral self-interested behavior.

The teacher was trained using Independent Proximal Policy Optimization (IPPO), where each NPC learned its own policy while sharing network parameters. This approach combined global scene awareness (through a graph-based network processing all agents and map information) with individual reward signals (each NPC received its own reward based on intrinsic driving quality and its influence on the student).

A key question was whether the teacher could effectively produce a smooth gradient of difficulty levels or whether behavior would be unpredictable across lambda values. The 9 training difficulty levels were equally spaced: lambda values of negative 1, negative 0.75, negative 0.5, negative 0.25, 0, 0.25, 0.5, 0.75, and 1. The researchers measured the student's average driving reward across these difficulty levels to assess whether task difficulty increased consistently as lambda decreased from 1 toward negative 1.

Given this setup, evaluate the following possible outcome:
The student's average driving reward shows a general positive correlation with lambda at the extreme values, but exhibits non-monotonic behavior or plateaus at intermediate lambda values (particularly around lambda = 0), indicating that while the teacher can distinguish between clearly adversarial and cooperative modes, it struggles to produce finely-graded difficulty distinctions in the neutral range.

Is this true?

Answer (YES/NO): NO